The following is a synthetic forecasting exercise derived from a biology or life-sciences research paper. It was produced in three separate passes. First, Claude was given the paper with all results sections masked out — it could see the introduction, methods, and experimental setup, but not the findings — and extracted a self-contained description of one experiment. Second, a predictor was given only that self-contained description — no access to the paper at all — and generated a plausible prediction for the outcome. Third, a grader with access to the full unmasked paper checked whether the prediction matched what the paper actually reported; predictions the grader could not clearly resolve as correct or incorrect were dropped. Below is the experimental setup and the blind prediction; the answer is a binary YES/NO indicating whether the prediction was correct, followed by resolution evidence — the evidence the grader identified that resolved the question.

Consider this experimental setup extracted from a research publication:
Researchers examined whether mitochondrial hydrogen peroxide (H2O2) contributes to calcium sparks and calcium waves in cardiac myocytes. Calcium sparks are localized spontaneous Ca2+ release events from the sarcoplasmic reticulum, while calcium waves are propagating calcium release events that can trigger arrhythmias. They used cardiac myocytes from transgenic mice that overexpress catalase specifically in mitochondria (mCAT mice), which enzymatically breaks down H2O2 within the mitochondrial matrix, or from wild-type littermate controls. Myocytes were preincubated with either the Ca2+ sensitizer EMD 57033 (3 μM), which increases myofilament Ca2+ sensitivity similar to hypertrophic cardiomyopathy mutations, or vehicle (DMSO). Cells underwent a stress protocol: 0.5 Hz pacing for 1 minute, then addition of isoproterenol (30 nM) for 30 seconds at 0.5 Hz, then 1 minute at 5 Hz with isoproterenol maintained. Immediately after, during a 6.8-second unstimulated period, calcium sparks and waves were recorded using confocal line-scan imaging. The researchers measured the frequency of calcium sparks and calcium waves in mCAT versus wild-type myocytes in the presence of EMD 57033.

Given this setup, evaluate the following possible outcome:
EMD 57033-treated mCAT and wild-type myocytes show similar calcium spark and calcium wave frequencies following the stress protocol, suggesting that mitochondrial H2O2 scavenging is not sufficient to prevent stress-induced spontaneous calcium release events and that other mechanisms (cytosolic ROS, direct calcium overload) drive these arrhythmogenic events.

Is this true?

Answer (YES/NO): NO